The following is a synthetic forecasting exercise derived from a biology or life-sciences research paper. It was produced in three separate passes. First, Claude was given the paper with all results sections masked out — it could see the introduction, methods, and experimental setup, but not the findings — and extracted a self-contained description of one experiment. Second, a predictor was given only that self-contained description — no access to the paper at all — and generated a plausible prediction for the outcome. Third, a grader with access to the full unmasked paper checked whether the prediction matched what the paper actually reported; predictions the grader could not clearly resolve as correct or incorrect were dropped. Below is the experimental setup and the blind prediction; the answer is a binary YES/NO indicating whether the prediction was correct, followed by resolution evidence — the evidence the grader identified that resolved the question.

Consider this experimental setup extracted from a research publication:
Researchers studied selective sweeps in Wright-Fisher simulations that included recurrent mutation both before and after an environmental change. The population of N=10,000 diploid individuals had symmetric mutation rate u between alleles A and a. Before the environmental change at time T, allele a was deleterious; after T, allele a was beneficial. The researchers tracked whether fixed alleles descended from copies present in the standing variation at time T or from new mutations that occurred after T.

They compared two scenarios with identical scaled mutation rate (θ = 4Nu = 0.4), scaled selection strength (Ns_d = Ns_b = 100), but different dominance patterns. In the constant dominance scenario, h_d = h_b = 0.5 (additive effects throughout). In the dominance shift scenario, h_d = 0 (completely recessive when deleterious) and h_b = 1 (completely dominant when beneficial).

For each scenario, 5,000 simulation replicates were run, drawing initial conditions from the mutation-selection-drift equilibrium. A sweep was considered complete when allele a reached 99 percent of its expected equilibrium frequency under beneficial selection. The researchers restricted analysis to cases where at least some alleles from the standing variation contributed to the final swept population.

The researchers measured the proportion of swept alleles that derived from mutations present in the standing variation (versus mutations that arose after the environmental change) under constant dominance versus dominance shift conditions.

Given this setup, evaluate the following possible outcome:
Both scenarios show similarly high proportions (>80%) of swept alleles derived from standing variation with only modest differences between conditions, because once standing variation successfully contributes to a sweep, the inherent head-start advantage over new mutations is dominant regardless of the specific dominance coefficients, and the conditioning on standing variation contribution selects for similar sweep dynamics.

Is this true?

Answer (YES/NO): NO